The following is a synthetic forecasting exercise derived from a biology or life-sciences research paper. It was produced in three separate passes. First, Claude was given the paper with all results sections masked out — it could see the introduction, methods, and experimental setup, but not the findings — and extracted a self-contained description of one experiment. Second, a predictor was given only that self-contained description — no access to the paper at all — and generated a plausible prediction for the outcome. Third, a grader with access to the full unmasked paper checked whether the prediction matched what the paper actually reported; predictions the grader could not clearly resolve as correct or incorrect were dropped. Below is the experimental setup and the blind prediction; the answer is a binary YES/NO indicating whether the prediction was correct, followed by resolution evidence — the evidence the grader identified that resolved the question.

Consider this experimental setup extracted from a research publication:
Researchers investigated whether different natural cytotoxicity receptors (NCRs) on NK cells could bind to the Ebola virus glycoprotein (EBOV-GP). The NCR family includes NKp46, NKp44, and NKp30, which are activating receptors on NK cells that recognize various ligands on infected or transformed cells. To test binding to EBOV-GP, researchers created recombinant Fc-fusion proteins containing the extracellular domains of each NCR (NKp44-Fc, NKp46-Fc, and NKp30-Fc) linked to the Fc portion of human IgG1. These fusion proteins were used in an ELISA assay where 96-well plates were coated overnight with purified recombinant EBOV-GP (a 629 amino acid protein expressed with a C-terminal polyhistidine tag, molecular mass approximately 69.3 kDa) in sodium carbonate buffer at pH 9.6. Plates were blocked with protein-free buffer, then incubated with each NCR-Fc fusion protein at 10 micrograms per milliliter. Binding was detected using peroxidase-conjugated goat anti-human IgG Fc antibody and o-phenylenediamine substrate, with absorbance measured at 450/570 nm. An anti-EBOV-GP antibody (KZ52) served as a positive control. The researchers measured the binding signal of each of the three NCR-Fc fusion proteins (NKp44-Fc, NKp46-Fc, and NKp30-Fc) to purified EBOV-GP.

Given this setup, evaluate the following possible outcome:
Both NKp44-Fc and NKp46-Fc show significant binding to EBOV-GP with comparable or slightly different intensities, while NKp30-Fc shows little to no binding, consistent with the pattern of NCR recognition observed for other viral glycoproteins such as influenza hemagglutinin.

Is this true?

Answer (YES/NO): YES